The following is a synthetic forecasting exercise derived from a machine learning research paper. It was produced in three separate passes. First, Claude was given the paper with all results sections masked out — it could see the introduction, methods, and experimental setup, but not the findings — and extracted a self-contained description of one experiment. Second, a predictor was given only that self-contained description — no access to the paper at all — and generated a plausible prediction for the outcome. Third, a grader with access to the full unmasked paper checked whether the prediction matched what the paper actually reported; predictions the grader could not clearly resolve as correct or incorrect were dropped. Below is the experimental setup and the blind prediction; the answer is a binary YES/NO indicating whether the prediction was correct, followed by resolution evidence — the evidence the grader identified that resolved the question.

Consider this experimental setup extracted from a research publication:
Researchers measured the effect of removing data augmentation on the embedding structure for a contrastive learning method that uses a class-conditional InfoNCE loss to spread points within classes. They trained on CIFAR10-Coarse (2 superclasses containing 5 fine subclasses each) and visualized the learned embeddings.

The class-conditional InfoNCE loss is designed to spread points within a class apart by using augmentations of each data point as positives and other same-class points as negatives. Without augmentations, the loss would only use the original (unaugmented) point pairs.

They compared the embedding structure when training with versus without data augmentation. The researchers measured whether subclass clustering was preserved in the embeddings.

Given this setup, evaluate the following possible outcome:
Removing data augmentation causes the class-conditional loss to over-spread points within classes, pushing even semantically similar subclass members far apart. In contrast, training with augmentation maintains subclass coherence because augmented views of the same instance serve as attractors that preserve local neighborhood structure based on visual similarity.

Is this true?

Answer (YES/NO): NO